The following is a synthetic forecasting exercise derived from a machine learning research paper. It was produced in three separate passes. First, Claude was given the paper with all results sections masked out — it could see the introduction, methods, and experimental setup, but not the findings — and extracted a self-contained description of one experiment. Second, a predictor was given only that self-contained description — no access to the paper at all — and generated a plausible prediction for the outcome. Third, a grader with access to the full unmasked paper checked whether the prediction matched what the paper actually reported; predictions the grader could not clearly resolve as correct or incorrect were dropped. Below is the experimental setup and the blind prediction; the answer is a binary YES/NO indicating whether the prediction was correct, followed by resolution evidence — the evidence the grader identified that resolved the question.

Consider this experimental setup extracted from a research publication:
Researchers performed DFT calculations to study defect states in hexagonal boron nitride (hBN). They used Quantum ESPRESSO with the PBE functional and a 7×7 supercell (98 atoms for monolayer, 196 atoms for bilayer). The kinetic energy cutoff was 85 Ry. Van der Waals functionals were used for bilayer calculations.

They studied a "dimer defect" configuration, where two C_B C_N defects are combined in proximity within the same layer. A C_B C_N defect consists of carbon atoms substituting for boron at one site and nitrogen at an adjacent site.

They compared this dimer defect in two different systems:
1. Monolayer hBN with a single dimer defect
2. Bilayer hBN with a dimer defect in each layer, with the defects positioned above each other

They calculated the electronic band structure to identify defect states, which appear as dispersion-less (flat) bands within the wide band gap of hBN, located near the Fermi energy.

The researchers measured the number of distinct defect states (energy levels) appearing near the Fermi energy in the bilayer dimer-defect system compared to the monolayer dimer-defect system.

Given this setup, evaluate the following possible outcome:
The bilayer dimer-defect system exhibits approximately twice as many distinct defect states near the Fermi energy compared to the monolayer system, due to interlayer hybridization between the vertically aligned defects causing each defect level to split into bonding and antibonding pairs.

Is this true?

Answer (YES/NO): YES